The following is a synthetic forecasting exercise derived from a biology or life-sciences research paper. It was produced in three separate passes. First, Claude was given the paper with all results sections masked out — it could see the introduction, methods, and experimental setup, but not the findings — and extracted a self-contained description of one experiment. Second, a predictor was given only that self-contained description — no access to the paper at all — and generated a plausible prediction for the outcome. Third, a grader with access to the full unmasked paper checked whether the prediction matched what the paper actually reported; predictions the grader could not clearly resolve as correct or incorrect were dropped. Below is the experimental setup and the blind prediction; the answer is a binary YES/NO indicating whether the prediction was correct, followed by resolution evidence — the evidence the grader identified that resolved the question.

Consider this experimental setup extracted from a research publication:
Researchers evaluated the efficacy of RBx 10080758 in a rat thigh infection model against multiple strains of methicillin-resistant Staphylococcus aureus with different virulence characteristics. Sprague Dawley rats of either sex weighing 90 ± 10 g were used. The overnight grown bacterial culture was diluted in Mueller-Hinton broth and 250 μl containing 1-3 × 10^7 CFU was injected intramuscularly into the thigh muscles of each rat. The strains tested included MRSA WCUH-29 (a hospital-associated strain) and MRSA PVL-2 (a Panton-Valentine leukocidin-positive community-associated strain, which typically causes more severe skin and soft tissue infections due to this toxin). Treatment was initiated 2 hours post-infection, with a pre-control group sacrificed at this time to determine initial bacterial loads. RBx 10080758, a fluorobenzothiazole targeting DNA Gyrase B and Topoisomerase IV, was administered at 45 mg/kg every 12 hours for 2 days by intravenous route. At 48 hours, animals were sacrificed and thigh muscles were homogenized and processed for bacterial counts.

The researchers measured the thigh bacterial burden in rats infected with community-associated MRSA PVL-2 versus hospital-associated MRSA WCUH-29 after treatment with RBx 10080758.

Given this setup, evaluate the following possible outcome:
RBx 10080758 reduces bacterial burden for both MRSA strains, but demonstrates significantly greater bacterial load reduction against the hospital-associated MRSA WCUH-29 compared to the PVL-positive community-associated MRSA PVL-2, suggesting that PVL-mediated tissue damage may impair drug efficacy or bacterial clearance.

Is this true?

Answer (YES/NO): NO